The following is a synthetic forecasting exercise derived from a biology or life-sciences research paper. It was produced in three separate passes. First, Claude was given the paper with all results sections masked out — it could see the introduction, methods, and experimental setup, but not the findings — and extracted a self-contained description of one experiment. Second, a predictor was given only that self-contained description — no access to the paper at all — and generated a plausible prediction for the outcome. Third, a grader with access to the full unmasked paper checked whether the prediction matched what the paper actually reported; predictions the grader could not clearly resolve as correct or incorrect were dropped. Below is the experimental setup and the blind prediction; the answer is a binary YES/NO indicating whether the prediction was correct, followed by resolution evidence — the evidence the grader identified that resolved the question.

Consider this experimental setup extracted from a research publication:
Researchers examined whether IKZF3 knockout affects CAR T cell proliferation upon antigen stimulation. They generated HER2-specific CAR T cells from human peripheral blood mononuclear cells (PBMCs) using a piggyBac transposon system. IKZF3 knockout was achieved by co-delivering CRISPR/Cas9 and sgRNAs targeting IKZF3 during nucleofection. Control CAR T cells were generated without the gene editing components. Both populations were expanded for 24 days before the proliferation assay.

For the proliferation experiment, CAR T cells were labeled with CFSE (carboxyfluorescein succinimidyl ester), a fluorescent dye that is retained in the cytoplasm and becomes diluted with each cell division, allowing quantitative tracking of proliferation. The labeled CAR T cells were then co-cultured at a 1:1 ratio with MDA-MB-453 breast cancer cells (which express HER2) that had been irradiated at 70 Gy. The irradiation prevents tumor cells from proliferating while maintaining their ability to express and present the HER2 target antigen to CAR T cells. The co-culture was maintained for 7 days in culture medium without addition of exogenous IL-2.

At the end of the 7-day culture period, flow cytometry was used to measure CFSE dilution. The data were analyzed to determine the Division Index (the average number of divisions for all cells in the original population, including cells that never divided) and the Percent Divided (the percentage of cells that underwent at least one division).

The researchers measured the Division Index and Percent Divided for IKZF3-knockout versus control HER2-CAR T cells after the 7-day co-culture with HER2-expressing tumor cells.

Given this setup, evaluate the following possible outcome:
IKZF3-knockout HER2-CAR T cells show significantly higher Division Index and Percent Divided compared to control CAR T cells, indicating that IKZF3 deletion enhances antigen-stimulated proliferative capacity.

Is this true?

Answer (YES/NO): YES